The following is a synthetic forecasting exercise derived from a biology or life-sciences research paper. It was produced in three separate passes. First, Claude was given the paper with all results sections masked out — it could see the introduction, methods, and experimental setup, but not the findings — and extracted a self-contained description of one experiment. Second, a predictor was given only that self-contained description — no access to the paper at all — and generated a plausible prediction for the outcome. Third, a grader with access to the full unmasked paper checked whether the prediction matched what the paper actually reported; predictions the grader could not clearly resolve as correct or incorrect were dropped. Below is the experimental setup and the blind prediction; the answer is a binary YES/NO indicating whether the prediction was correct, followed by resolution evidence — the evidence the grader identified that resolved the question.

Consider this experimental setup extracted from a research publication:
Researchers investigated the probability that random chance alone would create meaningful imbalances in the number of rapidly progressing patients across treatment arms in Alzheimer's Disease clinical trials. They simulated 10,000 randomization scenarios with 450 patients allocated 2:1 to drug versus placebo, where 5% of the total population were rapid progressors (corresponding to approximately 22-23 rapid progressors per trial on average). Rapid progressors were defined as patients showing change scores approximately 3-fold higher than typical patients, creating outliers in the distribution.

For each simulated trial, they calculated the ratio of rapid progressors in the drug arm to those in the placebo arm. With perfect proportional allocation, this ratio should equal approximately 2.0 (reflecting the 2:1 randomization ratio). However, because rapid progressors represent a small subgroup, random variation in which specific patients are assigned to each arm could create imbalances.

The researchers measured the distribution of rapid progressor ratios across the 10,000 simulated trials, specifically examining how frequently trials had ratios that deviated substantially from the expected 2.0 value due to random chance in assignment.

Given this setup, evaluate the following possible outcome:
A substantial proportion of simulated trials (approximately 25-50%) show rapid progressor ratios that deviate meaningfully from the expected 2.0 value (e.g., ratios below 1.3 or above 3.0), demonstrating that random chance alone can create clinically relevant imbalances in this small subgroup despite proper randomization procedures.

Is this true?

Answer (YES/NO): NO